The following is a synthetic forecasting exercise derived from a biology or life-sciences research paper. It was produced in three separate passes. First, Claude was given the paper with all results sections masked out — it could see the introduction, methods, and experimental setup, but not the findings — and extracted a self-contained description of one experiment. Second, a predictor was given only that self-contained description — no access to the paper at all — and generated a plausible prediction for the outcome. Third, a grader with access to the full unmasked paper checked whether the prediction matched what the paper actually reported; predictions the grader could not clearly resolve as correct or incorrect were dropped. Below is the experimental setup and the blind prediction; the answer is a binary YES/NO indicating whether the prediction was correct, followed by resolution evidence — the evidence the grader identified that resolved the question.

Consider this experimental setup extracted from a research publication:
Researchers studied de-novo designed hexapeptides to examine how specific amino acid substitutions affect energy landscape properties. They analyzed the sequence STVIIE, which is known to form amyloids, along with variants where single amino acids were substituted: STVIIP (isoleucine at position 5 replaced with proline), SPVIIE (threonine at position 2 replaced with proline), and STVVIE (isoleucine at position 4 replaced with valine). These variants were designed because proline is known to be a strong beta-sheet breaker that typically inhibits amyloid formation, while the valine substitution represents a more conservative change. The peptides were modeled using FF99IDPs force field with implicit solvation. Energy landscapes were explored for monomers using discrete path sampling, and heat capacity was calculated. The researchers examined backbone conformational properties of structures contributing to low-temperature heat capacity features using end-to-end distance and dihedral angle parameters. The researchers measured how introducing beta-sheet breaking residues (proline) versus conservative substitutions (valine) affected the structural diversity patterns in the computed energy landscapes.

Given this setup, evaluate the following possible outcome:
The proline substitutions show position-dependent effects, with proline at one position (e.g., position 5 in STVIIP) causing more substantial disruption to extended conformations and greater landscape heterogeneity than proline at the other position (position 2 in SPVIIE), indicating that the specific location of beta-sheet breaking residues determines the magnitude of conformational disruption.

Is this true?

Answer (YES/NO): NO